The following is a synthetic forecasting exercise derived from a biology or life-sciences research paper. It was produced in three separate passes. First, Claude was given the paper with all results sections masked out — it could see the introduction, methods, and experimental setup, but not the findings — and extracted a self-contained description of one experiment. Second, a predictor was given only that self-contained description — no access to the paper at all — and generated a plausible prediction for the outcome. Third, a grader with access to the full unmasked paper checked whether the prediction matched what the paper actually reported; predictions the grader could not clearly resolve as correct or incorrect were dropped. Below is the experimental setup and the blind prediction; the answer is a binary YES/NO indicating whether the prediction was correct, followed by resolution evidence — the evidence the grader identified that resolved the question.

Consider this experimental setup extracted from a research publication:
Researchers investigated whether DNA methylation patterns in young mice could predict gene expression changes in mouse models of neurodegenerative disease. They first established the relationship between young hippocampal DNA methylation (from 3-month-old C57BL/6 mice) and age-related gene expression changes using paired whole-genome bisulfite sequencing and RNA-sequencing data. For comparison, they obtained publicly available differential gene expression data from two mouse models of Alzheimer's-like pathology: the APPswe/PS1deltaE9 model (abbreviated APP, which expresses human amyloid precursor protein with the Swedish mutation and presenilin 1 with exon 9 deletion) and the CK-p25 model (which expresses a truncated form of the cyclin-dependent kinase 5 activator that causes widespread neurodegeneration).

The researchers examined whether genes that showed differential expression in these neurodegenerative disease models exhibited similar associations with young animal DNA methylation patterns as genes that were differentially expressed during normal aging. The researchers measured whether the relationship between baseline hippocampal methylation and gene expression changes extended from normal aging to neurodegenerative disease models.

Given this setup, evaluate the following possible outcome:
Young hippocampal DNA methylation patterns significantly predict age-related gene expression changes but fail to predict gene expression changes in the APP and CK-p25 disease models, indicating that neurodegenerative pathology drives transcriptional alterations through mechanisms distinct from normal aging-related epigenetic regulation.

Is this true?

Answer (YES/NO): NO